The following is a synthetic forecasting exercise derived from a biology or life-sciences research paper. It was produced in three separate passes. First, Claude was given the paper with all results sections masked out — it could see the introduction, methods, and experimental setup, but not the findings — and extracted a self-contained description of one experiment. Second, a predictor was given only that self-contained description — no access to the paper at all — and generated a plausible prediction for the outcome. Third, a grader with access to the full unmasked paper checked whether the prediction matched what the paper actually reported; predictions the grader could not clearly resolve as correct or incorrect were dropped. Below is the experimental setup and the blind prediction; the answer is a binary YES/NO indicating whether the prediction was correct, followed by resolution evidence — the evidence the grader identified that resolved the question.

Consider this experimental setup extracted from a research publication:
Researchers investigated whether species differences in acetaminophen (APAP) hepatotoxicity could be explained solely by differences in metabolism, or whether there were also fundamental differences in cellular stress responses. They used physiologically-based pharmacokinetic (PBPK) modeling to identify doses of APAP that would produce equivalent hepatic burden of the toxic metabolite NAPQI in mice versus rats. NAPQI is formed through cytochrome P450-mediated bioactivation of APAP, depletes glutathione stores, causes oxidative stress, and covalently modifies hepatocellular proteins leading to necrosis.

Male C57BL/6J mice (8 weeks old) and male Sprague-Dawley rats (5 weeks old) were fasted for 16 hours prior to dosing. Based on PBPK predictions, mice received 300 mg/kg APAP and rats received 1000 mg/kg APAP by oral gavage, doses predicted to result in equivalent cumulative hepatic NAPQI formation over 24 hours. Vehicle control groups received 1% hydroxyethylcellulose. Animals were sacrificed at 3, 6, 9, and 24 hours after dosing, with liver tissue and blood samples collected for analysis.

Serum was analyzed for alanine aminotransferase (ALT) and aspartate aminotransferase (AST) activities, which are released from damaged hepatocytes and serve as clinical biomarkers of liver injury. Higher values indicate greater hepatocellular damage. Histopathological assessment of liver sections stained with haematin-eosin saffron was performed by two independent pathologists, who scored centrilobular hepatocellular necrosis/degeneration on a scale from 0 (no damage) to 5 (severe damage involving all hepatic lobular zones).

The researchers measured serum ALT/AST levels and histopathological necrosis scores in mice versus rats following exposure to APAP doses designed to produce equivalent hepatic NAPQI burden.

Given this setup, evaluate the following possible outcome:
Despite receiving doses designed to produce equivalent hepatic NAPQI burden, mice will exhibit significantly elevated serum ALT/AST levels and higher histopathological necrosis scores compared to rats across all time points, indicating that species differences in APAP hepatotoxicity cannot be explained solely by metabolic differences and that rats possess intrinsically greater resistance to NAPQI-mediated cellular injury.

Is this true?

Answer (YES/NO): YES